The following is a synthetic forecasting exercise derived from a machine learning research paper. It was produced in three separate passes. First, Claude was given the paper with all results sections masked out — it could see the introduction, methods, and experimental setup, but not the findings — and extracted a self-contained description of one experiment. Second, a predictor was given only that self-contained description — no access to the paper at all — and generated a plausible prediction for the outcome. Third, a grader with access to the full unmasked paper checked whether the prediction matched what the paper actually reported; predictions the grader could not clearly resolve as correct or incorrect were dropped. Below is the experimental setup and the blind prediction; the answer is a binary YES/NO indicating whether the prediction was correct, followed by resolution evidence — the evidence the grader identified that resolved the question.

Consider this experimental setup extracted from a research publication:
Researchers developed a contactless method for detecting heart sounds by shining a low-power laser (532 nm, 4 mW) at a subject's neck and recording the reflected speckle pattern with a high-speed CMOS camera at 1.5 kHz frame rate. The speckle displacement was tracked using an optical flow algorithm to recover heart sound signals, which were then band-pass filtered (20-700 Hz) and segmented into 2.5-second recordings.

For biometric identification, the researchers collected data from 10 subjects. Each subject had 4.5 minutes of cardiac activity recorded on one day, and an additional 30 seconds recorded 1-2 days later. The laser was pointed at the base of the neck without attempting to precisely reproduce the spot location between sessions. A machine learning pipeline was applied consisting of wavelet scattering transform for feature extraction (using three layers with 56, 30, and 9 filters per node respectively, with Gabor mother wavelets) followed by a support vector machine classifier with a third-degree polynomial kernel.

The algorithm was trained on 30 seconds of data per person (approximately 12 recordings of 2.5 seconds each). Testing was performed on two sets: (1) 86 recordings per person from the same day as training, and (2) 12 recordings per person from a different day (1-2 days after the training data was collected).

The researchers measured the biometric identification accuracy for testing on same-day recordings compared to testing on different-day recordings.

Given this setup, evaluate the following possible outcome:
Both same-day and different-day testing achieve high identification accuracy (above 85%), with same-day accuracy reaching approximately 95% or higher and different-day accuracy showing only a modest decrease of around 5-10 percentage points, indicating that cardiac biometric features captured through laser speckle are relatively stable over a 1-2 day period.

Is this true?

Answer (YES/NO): YES